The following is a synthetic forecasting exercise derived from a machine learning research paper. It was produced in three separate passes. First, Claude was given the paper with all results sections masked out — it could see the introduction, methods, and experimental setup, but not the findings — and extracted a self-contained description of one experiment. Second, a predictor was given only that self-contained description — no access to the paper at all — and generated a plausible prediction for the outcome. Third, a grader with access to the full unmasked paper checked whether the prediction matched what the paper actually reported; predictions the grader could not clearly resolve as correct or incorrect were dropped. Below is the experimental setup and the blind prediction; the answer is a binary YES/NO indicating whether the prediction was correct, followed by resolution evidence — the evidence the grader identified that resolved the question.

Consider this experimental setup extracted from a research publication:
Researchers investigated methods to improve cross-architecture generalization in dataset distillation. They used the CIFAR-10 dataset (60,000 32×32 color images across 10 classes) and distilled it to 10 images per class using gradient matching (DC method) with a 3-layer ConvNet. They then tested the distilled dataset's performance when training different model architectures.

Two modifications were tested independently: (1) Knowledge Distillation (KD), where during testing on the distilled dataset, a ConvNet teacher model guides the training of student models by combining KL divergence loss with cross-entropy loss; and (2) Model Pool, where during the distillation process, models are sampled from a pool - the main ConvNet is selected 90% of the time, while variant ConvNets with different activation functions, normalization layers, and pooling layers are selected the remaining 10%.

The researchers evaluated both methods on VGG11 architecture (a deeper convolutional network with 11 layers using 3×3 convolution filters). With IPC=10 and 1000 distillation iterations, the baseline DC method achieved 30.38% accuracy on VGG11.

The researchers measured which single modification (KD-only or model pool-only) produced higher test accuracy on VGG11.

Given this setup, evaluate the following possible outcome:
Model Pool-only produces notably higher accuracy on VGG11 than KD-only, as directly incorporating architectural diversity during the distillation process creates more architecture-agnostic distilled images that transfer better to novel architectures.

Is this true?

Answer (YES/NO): NO